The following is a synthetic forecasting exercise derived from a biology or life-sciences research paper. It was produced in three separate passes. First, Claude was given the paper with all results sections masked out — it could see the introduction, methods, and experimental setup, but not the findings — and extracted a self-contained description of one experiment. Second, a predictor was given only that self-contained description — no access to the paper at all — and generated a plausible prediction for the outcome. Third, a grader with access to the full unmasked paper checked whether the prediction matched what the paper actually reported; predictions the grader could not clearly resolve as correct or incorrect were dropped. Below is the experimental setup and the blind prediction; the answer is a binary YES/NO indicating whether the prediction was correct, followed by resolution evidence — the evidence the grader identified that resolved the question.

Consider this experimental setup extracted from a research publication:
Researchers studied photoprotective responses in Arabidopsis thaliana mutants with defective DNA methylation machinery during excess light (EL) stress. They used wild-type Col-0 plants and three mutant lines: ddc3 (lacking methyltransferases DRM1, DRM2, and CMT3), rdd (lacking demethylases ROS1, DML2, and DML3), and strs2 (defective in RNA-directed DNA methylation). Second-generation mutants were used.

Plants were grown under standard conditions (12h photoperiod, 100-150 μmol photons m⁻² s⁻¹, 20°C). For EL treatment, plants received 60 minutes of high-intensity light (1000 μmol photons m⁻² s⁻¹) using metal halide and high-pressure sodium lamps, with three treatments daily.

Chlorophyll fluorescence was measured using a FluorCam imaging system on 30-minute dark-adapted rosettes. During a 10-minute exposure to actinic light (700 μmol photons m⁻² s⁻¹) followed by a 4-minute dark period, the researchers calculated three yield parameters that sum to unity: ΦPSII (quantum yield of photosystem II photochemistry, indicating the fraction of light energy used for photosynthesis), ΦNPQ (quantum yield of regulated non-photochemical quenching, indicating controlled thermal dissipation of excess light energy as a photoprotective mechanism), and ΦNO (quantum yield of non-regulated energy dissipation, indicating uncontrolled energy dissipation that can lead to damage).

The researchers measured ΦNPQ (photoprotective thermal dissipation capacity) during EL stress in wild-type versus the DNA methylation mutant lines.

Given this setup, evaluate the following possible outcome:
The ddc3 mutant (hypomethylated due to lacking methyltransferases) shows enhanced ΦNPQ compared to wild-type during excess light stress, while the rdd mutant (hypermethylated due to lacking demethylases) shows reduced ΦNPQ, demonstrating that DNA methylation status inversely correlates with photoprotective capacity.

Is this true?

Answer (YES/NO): NO